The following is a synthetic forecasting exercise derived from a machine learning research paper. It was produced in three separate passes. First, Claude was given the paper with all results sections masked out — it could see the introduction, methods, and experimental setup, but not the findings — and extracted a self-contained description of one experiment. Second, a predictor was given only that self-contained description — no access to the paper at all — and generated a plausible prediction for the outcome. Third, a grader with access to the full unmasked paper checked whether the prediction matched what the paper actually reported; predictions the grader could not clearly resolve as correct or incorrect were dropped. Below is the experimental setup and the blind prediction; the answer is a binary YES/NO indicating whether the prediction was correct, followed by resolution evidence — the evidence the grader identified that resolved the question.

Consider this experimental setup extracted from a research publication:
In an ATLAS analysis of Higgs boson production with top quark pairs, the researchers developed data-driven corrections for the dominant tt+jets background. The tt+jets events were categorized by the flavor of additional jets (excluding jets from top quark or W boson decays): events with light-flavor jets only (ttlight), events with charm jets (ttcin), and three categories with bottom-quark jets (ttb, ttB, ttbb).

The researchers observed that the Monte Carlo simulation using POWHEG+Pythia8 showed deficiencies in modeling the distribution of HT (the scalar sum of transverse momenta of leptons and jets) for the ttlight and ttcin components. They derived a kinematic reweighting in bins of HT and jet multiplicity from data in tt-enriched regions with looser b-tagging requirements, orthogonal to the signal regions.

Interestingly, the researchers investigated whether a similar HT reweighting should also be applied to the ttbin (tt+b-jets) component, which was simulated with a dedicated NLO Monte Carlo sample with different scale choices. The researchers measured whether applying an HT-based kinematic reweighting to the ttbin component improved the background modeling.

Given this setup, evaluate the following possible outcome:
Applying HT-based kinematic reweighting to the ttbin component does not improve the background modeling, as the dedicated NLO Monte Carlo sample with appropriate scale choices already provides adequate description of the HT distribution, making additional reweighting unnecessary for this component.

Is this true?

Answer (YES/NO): YES